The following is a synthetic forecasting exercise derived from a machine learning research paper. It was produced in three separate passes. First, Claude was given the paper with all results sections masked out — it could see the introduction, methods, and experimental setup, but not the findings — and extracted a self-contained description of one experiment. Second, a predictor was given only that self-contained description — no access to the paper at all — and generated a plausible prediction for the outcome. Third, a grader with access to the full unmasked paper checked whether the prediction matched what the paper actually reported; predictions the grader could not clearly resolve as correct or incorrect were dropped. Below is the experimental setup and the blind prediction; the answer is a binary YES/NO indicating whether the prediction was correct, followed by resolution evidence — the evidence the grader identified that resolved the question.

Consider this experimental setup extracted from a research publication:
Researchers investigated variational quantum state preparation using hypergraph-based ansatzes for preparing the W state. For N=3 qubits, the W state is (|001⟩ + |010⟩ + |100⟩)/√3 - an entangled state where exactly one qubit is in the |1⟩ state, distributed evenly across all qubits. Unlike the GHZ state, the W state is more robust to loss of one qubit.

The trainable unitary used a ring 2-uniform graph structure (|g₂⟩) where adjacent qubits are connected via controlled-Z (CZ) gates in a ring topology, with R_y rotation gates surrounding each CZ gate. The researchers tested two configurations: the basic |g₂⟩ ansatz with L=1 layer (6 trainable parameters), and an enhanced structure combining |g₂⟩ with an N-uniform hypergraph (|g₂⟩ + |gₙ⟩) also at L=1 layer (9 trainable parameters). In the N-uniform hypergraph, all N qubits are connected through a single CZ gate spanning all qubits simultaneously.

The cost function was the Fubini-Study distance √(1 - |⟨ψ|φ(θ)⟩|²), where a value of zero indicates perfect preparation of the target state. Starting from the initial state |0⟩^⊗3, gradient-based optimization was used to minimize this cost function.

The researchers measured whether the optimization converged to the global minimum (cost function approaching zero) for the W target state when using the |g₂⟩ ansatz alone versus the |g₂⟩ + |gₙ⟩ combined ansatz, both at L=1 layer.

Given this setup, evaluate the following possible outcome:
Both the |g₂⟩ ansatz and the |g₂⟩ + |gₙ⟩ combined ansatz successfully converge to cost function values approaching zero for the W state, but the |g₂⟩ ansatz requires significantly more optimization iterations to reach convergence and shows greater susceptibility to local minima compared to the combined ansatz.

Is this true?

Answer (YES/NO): NO